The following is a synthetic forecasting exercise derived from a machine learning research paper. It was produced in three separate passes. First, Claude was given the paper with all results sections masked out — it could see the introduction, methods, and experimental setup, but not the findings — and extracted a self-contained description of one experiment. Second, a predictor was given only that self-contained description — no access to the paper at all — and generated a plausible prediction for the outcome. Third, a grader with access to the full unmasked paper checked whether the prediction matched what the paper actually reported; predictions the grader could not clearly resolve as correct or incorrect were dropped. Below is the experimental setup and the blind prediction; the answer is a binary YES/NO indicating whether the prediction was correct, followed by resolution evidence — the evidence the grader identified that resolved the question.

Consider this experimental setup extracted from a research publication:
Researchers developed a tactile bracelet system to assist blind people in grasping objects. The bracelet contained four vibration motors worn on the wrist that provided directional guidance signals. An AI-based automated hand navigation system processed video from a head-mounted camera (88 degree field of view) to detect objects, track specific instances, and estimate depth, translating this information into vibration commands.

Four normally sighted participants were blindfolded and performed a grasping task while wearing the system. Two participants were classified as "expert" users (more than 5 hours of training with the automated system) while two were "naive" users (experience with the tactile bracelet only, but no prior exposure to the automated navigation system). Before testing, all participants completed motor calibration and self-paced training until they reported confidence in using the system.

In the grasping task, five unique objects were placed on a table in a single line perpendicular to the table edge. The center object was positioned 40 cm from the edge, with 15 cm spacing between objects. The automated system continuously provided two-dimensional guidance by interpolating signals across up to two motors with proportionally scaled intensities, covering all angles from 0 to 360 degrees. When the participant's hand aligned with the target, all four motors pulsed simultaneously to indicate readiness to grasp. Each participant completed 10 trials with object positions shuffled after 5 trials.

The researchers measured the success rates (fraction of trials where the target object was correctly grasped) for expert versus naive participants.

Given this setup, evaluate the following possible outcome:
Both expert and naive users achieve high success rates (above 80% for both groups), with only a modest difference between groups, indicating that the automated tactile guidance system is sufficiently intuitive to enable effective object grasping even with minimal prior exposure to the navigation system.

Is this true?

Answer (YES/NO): NO